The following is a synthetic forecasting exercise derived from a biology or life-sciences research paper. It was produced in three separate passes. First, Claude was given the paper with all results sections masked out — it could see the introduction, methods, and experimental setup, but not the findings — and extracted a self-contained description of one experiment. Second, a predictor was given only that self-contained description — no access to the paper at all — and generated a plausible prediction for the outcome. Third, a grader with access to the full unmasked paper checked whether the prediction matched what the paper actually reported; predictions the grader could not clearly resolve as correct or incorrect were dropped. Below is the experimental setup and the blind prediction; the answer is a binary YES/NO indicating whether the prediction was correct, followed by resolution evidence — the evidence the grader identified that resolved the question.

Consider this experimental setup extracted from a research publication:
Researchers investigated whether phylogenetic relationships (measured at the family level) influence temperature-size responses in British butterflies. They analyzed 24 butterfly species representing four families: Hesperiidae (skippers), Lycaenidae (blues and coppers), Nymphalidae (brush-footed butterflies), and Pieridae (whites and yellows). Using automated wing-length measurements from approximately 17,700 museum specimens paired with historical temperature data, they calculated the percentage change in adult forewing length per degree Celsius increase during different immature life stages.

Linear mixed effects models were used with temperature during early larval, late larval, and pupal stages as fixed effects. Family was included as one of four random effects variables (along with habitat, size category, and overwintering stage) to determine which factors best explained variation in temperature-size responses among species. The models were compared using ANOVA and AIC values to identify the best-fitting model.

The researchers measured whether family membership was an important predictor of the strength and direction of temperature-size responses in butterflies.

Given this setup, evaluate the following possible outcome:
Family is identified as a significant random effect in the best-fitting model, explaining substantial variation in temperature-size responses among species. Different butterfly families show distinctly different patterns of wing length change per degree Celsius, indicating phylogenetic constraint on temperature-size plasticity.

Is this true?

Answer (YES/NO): YES